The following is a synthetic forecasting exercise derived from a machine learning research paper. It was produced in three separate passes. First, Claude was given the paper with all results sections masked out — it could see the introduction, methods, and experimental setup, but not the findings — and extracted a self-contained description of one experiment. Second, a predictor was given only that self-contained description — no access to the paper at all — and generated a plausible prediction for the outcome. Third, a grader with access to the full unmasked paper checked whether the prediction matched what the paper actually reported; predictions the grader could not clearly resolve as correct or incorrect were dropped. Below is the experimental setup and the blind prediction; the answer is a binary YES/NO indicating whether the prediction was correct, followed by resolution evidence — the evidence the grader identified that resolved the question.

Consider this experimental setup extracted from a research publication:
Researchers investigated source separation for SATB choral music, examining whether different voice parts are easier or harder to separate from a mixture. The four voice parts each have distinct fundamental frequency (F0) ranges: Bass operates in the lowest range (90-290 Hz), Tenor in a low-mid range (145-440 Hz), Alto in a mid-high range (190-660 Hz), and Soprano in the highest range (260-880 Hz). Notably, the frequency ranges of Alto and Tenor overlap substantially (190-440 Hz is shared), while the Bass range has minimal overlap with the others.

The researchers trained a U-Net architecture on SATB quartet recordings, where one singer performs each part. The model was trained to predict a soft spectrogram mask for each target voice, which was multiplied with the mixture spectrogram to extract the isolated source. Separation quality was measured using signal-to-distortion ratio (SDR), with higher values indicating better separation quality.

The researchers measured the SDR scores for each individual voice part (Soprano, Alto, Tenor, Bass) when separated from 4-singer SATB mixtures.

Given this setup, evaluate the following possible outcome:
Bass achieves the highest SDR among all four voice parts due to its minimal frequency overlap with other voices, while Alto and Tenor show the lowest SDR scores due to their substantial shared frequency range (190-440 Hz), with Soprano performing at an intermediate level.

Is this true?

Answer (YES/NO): NO